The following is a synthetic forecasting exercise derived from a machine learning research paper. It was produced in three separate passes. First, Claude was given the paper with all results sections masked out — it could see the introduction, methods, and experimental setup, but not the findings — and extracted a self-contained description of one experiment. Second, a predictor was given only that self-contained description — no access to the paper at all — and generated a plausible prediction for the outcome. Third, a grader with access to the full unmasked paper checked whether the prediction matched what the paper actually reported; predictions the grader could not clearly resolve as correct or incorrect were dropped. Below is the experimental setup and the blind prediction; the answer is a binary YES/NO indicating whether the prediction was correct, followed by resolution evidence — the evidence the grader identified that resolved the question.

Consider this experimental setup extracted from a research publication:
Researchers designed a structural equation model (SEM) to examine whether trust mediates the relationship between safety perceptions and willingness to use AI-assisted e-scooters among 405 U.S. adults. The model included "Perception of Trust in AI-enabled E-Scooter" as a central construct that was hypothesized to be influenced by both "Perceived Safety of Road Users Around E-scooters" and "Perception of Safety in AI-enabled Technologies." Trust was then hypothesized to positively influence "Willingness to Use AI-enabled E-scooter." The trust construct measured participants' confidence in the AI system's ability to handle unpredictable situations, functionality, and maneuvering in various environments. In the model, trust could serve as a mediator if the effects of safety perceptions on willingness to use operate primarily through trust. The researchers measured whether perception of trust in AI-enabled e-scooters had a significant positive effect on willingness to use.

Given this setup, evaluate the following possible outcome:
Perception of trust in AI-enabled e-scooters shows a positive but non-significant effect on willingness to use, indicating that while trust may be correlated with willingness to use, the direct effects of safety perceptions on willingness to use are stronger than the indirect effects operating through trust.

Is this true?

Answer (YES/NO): NO